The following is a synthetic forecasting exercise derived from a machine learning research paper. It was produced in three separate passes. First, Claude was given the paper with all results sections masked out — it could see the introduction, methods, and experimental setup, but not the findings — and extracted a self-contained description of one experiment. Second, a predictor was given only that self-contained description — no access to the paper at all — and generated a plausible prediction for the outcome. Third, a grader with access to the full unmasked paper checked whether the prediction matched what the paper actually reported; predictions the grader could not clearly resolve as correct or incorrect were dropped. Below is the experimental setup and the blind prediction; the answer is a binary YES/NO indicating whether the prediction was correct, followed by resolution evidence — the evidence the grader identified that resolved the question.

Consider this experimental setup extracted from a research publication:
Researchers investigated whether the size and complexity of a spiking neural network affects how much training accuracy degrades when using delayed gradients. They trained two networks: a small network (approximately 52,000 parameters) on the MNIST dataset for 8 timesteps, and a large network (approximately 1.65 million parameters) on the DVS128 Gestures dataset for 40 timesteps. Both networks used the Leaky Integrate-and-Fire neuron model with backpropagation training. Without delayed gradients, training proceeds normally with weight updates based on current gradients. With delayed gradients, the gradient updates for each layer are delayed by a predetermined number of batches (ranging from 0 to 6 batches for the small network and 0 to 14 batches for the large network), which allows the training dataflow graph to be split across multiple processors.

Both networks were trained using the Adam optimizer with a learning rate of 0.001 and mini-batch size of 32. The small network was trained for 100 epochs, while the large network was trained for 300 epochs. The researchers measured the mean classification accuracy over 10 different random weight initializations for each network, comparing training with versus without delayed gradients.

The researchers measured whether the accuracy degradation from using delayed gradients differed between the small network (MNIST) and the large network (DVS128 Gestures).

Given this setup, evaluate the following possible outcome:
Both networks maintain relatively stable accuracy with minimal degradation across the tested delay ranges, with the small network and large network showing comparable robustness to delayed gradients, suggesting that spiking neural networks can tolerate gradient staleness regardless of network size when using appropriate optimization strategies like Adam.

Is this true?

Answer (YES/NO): NO